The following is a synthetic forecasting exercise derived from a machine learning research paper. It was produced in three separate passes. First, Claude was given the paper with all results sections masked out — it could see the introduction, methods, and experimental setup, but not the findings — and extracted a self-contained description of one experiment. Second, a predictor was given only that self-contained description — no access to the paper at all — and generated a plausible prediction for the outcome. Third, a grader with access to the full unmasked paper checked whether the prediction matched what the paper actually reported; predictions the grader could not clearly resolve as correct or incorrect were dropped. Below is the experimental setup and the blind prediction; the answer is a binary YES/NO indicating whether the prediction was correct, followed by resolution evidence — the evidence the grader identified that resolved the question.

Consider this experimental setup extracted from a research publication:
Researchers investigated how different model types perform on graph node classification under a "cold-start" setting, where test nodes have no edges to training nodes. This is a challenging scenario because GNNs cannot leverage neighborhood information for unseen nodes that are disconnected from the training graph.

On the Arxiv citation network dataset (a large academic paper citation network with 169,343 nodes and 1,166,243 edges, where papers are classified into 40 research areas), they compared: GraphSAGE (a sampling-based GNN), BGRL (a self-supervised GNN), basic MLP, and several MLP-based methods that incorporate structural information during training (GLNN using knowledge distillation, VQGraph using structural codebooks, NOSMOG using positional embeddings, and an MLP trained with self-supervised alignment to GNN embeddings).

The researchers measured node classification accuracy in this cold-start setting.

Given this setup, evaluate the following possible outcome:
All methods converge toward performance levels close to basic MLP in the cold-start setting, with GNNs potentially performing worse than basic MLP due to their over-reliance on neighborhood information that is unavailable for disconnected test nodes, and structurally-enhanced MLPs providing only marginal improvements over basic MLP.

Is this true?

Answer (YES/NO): NO